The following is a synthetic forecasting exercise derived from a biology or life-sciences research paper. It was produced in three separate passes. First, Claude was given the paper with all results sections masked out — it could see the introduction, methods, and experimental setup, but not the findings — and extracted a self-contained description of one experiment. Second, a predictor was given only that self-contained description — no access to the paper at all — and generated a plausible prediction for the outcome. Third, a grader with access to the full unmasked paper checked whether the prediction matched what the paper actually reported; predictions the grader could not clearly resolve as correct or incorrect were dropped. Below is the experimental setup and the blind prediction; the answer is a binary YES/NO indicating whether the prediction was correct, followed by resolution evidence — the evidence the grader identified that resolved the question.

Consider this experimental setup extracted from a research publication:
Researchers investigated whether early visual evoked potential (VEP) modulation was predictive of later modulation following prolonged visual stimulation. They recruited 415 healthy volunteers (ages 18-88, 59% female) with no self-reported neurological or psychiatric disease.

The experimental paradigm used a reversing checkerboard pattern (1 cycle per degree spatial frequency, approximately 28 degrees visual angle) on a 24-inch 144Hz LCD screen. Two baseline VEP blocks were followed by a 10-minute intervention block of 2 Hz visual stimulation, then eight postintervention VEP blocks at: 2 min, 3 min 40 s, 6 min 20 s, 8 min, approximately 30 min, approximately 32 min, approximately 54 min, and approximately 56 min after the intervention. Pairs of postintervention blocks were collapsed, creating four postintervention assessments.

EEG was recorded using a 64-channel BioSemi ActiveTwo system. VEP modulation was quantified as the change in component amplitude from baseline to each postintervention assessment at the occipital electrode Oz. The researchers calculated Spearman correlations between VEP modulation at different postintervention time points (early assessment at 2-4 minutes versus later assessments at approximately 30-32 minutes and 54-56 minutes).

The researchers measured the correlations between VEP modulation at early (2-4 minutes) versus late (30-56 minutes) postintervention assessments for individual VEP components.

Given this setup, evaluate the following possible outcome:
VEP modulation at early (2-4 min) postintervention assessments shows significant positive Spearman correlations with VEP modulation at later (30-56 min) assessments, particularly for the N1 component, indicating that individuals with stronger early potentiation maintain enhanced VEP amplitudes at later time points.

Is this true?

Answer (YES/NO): NO